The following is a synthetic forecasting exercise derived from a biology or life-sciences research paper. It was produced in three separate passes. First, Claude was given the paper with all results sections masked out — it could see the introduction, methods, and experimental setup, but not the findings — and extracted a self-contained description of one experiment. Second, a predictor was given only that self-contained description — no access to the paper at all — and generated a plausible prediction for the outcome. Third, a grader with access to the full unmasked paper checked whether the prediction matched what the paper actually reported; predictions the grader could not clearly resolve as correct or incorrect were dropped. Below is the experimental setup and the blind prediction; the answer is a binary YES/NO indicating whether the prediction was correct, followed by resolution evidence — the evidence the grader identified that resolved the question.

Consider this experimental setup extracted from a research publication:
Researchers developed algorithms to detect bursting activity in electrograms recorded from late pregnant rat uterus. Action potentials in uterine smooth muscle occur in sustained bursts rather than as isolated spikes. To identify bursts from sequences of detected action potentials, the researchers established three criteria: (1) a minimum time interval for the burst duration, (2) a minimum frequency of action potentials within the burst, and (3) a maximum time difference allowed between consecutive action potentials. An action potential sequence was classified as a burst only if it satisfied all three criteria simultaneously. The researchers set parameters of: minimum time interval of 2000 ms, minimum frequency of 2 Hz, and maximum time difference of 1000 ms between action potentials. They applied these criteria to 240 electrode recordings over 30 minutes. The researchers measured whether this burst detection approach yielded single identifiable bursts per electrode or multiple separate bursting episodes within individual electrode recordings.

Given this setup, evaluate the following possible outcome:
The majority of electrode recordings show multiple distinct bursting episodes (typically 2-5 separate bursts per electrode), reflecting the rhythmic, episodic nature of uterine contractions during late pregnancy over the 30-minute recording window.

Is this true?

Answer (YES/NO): NO